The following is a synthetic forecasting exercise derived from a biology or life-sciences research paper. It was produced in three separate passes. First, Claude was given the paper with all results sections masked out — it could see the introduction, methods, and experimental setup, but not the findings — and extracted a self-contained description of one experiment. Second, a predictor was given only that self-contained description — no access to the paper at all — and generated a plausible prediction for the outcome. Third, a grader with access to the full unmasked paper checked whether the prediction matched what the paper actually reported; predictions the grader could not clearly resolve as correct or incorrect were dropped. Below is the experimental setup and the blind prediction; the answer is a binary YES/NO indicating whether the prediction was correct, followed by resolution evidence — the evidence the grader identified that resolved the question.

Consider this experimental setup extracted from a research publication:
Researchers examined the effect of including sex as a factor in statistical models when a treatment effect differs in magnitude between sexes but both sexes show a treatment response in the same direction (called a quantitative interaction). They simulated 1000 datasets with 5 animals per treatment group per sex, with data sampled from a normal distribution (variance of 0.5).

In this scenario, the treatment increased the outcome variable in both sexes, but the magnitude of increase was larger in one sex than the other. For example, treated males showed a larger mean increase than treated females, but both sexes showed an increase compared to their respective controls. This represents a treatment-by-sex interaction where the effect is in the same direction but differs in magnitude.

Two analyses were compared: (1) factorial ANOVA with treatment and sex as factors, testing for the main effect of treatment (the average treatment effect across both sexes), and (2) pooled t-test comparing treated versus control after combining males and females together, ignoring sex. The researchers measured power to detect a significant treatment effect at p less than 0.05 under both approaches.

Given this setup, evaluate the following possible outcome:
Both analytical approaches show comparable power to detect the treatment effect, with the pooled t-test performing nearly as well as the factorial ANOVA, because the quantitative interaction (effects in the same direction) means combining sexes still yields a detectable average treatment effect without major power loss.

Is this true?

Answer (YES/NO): NO